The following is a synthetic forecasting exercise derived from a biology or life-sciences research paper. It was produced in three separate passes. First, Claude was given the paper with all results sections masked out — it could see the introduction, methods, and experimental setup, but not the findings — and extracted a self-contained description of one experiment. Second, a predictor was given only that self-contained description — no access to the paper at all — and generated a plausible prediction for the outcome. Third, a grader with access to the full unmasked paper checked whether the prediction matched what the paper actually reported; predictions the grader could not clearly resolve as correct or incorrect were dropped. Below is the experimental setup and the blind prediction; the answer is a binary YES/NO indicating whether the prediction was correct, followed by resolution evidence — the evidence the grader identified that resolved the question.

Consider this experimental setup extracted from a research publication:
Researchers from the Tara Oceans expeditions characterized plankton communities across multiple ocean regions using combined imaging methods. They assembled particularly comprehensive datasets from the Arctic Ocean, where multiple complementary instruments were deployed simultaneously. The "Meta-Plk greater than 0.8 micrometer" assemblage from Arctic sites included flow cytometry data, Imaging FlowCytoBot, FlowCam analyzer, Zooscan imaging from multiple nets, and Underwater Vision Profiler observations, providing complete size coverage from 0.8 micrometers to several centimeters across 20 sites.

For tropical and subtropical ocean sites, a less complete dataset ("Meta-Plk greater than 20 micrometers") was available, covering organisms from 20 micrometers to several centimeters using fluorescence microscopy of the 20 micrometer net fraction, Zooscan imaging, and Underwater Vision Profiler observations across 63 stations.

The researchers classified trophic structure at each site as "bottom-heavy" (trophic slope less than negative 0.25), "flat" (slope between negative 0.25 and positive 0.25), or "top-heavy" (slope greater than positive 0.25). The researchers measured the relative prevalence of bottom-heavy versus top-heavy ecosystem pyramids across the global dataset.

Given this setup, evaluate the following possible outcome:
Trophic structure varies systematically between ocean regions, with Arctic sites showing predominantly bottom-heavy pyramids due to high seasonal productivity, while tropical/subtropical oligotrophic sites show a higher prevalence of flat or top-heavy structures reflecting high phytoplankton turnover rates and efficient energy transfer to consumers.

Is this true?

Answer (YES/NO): NO